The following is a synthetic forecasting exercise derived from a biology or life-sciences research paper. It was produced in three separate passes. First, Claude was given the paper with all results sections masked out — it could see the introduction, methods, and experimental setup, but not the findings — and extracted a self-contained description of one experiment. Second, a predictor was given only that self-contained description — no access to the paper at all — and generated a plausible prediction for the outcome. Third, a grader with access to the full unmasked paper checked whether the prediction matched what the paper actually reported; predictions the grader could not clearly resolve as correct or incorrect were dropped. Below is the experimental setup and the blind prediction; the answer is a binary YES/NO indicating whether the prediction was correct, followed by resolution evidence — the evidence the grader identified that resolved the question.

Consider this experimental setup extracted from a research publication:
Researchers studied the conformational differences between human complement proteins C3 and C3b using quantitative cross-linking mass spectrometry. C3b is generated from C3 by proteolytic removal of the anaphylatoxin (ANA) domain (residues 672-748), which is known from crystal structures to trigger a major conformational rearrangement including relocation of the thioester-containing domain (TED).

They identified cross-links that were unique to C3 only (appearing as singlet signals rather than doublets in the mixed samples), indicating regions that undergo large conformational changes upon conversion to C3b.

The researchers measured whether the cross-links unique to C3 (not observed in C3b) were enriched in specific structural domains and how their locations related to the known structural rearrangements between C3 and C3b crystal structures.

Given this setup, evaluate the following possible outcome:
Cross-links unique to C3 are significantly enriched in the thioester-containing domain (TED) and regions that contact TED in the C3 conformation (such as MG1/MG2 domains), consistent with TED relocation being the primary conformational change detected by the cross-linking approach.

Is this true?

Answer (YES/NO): NO